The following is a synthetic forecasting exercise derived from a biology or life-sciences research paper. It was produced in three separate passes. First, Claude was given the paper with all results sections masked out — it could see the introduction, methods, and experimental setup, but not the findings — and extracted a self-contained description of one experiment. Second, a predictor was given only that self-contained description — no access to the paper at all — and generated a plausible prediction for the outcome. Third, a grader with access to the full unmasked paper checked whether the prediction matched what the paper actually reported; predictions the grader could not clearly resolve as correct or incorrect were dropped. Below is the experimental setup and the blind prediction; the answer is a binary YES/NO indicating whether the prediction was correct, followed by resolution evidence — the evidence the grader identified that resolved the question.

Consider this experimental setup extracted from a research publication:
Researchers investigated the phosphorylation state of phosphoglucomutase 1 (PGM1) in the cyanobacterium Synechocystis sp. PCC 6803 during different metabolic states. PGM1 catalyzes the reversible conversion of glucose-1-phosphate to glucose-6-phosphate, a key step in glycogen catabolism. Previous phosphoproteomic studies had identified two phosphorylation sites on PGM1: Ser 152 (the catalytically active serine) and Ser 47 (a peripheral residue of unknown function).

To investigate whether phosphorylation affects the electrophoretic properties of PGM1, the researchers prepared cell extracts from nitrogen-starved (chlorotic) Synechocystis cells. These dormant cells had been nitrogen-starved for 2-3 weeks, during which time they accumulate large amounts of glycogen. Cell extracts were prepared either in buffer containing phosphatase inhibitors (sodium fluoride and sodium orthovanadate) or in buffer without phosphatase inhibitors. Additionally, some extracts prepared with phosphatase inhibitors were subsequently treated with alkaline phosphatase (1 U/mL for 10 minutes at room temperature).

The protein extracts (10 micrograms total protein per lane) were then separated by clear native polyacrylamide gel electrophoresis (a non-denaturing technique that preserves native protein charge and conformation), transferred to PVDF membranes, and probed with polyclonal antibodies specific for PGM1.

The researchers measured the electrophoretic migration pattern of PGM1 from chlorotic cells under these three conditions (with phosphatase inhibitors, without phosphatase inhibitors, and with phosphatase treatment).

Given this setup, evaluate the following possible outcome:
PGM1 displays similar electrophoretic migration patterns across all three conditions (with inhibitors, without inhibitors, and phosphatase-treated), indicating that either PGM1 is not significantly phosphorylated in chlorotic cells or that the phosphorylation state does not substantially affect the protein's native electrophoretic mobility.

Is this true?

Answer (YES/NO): NO